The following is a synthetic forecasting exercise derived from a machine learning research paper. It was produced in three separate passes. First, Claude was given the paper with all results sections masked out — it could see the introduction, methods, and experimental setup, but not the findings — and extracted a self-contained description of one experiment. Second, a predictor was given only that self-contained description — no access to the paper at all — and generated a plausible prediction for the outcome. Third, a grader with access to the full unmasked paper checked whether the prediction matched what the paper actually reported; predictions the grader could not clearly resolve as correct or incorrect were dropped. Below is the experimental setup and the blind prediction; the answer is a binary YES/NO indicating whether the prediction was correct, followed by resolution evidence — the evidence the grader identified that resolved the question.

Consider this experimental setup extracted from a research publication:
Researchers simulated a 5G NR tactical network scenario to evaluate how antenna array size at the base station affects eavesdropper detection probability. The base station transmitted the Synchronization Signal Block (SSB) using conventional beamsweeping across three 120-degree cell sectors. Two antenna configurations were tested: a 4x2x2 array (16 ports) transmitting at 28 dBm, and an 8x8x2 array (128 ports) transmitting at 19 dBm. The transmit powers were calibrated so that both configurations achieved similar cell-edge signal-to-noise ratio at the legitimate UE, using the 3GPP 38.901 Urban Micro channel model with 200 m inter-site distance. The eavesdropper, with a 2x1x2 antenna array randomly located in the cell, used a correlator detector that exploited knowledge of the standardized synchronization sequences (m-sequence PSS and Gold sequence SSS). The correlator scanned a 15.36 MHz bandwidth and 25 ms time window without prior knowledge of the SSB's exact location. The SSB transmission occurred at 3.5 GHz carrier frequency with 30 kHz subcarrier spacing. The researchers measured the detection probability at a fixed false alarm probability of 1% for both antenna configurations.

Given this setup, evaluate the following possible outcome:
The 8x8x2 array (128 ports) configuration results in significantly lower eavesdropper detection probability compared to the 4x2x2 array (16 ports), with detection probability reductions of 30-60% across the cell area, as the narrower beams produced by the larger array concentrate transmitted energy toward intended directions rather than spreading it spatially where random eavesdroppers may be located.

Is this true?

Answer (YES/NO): NO